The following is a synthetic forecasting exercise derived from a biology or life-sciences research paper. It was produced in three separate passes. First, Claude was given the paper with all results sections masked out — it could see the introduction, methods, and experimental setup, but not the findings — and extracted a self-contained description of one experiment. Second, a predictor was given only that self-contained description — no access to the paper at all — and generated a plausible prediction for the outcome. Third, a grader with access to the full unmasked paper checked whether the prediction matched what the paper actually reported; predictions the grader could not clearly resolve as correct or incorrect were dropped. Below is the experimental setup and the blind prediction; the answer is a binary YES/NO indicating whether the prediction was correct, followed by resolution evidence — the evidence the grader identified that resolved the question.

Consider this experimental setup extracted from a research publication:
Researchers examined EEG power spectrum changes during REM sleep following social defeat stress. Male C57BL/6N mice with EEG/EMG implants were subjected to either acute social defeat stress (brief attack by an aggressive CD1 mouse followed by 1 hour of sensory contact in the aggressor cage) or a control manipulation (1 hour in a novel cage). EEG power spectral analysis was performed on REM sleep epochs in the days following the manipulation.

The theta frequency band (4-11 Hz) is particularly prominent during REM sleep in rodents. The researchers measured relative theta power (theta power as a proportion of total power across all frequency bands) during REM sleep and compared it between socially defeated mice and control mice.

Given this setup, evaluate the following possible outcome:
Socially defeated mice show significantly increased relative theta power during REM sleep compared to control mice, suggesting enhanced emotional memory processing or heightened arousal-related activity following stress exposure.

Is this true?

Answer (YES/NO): NO